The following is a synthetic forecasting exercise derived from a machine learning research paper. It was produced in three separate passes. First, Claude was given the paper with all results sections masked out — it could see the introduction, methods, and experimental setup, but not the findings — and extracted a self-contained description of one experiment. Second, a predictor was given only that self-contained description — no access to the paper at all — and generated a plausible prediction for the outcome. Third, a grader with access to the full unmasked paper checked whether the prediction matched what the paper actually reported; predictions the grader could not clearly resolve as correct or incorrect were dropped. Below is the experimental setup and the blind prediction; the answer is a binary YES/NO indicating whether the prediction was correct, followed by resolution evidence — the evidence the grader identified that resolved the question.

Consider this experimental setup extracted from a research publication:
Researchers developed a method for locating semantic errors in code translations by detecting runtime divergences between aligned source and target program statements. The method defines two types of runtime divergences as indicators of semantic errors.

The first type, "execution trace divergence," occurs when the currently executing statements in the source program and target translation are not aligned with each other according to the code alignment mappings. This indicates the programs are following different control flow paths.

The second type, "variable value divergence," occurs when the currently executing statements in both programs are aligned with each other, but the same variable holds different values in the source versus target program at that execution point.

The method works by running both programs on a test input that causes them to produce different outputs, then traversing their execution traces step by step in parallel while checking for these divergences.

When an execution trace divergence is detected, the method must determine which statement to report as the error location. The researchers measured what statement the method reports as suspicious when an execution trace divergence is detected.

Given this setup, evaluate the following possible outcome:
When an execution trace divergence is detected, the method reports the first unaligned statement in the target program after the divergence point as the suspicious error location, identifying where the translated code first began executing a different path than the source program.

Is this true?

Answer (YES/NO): NO